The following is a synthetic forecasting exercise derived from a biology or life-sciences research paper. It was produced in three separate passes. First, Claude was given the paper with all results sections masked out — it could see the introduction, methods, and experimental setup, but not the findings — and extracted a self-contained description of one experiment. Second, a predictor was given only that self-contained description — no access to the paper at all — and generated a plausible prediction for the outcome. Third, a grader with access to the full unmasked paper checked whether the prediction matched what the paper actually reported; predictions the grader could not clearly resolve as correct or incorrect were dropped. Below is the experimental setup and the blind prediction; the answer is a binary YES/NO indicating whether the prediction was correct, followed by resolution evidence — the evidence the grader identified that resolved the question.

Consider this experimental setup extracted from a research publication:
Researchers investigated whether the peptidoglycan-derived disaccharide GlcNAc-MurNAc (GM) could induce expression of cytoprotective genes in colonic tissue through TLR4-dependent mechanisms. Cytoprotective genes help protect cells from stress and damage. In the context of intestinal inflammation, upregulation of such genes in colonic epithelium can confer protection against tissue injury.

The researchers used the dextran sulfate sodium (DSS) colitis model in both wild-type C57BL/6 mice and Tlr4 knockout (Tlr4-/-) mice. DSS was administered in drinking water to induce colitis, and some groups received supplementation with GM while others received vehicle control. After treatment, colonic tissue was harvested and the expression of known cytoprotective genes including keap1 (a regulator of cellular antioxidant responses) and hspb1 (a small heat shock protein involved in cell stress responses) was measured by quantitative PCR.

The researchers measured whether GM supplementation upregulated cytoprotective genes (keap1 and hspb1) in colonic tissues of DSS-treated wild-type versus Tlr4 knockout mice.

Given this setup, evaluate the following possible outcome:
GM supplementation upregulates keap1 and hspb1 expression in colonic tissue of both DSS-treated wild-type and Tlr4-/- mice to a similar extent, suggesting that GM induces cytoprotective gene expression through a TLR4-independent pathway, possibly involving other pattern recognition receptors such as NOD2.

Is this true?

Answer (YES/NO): NO